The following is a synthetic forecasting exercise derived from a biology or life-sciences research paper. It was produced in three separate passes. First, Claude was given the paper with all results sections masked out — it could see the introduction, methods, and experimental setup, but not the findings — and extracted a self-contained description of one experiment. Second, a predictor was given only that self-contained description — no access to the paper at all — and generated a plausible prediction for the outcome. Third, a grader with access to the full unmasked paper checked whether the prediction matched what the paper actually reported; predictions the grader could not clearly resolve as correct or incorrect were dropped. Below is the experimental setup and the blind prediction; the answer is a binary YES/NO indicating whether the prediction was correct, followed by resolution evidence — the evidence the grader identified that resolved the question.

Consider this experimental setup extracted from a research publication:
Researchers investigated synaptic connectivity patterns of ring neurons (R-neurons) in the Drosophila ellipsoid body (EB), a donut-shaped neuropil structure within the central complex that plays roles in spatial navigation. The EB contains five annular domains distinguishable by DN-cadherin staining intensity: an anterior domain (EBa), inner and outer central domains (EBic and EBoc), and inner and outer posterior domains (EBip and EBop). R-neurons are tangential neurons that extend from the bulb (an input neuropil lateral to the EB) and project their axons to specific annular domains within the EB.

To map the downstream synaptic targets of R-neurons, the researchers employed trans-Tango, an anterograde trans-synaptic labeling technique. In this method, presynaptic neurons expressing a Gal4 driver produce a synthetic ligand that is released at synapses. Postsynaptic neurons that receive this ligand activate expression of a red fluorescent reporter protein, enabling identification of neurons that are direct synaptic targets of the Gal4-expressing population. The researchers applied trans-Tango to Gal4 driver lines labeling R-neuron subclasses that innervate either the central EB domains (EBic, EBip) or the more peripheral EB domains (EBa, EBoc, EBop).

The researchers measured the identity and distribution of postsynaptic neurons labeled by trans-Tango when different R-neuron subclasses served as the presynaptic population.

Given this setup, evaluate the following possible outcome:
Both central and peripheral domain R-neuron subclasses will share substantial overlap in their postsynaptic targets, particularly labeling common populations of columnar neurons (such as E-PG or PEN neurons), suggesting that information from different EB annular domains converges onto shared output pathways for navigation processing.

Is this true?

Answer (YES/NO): NO